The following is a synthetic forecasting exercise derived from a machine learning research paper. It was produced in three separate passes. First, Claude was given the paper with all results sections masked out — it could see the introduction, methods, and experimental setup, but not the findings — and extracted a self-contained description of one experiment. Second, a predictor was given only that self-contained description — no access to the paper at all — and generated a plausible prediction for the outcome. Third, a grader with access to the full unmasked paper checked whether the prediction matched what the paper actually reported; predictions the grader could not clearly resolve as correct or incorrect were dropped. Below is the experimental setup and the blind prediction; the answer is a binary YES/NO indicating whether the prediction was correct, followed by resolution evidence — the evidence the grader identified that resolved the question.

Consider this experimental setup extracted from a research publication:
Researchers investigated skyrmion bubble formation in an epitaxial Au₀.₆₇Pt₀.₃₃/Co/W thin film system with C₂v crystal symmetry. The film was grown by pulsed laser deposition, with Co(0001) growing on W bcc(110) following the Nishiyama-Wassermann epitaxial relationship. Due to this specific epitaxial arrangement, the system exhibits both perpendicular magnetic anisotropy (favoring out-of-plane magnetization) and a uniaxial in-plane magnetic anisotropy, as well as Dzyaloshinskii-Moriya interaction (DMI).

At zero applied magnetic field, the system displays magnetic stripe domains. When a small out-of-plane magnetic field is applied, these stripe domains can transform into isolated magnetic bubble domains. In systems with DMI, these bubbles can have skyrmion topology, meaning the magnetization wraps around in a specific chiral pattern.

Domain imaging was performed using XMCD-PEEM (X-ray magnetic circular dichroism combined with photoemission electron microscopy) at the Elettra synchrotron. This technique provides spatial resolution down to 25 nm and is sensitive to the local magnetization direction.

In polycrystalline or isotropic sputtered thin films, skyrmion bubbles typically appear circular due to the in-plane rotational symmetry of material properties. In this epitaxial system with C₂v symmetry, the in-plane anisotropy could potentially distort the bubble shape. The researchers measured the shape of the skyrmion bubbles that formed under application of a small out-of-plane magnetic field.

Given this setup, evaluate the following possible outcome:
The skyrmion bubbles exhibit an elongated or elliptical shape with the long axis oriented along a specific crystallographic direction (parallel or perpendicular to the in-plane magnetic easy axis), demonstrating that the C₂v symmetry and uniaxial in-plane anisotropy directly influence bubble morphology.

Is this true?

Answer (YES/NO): YES